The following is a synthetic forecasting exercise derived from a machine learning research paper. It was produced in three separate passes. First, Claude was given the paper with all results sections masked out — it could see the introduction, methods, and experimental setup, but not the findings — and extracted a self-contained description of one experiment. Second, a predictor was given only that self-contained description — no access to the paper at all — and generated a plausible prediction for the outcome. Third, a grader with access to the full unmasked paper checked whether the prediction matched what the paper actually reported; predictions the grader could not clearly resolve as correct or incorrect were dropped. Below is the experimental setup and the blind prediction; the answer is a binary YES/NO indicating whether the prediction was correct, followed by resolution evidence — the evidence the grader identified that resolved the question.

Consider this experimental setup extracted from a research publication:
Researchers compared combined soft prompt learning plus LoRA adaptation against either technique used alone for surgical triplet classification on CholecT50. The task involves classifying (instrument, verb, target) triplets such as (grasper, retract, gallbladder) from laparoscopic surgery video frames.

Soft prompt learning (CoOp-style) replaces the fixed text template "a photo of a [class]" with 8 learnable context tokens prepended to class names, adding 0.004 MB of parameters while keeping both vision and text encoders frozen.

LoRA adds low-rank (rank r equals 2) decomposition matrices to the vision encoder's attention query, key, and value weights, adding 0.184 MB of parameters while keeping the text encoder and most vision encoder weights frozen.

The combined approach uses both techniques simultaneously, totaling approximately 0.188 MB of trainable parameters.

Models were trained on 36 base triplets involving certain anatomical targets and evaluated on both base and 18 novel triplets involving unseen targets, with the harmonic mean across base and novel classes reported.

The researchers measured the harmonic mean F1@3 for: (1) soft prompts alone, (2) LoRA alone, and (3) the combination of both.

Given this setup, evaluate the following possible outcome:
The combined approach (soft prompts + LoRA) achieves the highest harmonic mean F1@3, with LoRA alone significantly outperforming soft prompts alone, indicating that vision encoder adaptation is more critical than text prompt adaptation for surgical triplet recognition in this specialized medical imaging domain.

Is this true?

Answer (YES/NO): NO